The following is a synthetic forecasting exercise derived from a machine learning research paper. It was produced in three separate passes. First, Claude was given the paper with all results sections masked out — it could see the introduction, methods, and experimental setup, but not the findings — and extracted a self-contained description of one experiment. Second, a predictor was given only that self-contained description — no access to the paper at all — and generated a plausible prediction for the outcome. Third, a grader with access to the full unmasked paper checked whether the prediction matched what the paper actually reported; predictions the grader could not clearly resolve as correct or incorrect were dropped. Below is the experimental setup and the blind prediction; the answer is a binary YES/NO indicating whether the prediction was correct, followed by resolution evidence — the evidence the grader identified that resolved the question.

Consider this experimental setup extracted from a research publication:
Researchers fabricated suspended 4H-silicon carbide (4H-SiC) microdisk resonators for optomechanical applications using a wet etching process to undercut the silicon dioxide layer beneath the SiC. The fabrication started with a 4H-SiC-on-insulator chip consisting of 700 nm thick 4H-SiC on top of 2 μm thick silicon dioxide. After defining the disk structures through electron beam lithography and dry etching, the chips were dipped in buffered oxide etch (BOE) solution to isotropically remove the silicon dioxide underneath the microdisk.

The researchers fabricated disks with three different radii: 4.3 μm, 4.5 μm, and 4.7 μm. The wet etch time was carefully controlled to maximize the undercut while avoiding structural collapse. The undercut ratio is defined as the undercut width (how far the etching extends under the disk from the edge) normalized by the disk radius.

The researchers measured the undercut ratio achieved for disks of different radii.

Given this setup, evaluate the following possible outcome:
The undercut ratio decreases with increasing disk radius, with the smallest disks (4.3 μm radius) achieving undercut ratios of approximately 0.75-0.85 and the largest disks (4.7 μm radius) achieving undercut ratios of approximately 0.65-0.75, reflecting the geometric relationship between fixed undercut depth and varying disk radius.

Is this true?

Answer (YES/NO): YES